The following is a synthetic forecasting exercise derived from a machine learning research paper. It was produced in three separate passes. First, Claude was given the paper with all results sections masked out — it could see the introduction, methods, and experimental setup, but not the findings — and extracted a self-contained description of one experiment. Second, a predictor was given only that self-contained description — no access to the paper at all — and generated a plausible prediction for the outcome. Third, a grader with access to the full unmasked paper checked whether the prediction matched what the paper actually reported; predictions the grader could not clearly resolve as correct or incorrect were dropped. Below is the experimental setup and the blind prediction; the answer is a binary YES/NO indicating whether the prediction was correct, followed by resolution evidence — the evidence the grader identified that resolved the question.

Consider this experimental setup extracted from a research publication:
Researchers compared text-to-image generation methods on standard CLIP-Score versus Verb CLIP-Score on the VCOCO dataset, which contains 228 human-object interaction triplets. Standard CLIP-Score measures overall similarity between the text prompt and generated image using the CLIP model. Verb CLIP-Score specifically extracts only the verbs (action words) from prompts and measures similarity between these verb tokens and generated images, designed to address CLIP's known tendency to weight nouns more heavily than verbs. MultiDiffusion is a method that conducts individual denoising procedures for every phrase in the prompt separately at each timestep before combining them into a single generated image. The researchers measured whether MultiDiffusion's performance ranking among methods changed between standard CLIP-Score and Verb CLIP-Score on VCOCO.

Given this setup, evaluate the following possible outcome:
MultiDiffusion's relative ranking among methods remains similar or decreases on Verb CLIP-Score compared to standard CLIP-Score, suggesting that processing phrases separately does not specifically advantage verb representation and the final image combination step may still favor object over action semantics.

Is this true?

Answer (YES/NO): YES